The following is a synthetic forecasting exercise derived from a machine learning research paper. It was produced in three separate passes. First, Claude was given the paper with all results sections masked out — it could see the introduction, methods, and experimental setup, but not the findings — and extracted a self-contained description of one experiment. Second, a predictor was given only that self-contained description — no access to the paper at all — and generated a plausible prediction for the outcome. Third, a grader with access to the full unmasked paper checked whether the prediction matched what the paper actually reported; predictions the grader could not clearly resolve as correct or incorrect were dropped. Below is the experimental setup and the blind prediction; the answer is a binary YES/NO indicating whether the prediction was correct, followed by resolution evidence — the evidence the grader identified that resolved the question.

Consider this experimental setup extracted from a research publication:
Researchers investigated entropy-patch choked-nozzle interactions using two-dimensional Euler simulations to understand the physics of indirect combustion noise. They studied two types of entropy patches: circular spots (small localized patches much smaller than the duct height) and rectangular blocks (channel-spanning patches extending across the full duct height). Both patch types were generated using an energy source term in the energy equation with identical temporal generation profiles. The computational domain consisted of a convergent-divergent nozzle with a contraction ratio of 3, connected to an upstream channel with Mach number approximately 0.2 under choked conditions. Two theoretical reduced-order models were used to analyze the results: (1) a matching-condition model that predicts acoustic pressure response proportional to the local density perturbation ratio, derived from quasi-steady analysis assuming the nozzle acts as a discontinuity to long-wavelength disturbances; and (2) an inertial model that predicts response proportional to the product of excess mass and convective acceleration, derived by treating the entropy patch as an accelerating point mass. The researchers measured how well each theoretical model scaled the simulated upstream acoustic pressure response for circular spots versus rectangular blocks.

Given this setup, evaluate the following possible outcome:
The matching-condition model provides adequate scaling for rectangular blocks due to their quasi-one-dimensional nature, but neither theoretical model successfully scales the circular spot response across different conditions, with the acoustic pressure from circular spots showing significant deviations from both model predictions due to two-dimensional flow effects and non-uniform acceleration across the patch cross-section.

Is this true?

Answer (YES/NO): NO